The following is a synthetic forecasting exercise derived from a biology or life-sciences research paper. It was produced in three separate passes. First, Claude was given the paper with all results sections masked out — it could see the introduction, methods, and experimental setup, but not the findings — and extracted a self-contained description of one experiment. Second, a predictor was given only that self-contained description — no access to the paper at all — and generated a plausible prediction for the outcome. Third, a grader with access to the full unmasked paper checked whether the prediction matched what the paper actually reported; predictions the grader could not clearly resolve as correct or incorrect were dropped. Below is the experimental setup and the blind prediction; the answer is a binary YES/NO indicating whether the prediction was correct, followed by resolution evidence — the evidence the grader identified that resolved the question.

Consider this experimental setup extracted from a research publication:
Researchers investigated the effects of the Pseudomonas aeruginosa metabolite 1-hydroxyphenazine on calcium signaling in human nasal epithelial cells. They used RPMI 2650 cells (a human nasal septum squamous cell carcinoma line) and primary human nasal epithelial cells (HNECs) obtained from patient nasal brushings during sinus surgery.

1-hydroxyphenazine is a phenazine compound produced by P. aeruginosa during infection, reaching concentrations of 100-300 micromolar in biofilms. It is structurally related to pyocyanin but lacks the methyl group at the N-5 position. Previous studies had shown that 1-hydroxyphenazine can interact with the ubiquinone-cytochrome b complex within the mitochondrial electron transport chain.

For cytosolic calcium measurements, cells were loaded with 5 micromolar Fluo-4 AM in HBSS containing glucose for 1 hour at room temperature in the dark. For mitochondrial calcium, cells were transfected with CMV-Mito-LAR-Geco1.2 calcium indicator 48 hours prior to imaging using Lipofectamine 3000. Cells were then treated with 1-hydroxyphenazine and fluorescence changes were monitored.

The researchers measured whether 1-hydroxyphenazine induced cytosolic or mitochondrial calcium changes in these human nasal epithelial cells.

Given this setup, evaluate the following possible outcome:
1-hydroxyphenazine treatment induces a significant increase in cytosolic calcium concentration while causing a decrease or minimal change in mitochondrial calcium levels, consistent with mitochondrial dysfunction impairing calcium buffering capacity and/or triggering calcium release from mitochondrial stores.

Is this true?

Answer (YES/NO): NO